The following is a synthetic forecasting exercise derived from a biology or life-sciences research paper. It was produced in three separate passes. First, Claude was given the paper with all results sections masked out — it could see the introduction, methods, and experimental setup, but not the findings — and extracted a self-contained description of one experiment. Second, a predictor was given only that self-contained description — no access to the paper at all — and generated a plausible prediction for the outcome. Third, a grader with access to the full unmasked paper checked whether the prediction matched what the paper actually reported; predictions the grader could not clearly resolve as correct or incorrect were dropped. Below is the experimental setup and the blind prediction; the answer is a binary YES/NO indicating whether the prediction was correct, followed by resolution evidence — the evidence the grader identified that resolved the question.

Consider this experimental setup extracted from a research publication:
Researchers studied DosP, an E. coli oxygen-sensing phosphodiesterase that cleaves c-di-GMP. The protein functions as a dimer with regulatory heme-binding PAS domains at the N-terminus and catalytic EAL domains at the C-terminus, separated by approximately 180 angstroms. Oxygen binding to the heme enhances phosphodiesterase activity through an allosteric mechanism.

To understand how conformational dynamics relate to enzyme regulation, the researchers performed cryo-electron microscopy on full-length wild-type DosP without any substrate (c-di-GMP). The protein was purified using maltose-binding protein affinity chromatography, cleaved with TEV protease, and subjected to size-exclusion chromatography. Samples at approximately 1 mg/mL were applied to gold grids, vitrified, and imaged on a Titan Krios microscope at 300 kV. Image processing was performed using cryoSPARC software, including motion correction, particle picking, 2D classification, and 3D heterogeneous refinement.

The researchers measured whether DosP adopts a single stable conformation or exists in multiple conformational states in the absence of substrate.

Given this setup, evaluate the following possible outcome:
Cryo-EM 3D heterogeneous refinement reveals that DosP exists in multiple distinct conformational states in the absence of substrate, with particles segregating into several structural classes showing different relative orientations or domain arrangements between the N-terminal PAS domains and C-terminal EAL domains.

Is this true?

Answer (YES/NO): YES